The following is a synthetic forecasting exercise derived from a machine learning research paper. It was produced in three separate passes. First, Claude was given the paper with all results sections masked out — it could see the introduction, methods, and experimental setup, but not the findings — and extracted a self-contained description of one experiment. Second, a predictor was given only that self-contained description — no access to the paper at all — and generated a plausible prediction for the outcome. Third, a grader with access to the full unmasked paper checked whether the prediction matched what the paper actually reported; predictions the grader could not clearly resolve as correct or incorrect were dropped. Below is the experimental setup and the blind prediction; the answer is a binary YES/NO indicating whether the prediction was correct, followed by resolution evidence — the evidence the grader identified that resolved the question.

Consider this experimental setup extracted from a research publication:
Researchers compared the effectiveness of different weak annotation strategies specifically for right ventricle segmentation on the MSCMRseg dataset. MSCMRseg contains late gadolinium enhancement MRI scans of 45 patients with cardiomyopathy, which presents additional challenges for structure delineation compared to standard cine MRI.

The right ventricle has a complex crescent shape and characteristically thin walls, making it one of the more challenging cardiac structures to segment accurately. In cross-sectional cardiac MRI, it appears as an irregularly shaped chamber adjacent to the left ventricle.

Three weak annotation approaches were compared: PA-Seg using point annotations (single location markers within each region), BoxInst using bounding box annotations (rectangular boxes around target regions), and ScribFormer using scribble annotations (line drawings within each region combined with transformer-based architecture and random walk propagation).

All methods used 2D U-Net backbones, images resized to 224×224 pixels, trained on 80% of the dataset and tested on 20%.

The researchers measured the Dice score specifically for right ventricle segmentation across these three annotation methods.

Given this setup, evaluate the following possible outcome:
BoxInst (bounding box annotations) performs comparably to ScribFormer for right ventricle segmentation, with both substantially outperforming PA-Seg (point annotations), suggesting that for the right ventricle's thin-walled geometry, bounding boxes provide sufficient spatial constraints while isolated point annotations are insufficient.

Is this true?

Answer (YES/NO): NO